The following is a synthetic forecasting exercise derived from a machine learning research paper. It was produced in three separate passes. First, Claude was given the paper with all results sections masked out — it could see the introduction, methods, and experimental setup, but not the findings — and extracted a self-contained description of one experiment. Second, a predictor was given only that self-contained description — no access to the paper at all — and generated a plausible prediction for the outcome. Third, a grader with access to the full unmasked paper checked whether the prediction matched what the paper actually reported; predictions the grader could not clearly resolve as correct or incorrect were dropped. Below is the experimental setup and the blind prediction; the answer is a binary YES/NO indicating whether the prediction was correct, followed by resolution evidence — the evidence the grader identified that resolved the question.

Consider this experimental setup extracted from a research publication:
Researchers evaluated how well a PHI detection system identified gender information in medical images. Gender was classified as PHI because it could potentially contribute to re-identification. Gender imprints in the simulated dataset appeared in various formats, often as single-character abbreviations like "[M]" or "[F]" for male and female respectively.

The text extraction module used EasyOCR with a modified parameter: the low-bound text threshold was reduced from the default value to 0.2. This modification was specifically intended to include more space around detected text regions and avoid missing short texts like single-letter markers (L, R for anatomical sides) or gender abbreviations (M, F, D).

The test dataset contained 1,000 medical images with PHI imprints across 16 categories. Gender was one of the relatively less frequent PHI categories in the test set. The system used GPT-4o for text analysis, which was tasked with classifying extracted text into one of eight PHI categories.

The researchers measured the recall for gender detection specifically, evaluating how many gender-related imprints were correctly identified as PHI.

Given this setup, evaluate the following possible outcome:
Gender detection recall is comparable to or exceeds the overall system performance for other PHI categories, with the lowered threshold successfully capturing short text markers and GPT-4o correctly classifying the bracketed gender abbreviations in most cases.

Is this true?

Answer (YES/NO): NO